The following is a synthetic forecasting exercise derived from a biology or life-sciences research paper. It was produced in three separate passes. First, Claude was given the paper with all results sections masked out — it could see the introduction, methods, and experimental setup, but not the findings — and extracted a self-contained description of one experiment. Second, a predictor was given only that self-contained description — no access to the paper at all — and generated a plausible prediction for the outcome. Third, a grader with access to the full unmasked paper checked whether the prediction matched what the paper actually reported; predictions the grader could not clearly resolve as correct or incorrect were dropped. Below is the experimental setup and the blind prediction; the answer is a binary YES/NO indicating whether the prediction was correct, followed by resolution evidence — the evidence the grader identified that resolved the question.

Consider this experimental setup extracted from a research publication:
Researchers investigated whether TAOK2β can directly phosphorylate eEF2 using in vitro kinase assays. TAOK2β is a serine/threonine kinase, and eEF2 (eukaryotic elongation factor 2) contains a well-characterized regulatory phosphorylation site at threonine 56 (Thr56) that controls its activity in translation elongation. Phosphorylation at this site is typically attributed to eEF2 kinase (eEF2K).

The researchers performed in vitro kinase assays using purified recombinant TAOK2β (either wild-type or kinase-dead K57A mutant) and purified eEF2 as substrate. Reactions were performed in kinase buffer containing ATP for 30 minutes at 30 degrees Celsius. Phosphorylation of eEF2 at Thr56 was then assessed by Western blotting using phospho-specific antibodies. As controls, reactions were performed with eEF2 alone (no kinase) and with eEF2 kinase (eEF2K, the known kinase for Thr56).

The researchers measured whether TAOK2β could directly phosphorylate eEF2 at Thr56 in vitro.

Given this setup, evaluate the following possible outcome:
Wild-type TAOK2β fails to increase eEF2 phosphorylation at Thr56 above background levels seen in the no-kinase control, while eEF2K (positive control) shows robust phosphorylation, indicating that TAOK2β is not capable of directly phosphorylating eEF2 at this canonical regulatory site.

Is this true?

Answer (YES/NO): NO